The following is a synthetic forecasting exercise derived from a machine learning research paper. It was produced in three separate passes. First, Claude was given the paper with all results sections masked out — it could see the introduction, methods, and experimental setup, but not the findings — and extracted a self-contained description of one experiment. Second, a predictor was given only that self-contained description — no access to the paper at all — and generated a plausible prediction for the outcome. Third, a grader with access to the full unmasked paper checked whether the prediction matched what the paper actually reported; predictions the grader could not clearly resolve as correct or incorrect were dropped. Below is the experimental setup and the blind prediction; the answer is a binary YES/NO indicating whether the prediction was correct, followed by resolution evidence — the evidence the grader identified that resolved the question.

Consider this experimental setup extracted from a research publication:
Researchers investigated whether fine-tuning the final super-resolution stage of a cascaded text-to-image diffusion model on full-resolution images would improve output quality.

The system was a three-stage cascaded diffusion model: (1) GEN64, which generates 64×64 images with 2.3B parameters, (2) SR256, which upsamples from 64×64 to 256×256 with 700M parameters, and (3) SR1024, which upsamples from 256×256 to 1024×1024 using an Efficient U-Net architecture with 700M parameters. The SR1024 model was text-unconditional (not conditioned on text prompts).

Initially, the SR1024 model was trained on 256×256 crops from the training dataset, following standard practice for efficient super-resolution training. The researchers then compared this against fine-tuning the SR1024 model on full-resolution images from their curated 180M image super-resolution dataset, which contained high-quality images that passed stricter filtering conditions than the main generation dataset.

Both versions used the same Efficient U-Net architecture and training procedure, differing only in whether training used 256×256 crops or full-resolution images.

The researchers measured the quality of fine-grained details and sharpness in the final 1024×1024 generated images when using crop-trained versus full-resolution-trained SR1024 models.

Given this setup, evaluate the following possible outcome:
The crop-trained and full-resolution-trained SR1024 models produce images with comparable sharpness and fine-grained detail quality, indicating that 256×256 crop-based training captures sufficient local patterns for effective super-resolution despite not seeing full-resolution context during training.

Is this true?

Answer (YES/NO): NO